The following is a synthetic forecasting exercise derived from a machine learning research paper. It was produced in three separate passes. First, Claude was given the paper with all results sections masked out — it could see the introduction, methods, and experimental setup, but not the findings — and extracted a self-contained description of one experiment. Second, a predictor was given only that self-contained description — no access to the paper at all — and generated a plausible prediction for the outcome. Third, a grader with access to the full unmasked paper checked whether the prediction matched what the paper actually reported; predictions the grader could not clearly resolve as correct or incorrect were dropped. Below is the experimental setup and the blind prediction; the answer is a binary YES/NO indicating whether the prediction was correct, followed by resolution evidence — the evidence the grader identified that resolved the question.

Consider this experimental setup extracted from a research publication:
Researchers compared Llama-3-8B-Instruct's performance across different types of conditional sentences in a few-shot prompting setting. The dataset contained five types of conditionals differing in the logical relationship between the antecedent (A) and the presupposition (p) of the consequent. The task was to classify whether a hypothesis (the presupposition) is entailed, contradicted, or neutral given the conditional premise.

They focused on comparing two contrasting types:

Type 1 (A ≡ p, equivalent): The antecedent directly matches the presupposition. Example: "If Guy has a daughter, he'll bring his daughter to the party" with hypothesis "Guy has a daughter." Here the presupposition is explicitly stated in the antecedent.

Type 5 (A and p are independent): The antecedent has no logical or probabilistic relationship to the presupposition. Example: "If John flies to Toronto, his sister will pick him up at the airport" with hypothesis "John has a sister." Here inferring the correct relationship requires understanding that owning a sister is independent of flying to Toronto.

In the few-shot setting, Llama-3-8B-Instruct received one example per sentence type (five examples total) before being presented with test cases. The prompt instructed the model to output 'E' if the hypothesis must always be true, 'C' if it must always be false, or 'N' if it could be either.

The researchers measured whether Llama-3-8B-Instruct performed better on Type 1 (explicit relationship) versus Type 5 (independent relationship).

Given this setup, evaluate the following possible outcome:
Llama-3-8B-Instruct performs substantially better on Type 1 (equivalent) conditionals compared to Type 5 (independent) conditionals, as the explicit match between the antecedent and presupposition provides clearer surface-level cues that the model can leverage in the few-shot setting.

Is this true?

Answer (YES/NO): YES